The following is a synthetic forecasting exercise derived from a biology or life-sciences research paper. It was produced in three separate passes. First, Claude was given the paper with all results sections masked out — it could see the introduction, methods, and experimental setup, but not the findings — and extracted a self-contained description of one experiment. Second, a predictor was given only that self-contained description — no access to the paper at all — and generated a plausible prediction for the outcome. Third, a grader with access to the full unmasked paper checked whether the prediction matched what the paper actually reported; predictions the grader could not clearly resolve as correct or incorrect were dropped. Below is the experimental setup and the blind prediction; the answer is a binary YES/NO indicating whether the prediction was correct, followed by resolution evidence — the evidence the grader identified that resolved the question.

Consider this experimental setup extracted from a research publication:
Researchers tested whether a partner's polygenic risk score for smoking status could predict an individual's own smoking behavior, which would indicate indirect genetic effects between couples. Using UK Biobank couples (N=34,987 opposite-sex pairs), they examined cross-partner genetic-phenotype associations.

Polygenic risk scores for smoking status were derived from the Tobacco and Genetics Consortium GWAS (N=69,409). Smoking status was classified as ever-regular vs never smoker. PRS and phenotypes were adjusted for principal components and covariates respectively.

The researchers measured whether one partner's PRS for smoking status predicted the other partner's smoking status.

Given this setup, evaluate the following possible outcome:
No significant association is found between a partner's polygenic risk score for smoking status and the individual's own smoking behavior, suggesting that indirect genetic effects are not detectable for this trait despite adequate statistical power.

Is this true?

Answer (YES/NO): NO